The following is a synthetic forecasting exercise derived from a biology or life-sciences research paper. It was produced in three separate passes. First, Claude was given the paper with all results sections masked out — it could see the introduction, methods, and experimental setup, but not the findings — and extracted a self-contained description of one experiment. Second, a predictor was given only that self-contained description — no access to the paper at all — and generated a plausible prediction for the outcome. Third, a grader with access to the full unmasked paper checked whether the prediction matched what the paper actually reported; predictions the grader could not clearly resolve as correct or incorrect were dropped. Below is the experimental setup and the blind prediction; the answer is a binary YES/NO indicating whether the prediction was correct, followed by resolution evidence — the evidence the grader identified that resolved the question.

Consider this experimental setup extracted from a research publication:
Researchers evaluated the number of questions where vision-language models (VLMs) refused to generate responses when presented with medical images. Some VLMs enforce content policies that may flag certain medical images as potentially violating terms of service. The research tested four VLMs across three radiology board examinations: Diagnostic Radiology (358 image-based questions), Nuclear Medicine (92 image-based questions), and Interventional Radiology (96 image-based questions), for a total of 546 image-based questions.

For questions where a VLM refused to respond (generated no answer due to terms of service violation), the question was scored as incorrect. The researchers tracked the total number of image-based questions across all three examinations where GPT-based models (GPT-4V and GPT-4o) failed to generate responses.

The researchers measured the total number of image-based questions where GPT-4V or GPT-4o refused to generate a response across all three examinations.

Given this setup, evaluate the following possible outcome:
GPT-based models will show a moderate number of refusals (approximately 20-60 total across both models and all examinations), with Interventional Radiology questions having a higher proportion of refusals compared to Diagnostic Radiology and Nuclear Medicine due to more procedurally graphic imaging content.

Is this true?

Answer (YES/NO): NO